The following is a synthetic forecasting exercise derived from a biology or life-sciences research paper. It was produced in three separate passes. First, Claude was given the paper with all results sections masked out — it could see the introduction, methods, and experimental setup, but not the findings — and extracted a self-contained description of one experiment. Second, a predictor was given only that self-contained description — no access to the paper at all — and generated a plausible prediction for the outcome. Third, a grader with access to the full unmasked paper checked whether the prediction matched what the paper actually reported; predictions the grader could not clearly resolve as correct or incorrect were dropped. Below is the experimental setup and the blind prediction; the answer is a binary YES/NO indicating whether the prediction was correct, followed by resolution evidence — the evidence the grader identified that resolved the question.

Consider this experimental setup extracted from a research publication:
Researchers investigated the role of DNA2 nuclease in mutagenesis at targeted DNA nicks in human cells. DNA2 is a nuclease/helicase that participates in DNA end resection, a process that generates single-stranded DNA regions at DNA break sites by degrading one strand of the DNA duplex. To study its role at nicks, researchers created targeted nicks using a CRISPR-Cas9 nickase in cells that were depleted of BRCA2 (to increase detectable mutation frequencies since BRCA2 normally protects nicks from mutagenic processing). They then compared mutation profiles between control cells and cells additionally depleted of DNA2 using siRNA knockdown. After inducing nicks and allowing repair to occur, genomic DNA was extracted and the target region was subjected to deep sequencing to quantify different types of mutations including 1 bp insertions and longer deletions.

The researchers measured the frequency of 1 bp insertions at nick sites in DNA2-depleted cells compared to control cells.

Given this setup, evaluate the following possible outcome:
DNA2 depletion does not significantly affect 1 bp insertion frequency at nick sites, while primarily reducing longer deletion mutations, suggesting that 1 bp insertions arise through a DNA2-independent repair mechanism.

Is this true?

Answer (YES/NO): NO